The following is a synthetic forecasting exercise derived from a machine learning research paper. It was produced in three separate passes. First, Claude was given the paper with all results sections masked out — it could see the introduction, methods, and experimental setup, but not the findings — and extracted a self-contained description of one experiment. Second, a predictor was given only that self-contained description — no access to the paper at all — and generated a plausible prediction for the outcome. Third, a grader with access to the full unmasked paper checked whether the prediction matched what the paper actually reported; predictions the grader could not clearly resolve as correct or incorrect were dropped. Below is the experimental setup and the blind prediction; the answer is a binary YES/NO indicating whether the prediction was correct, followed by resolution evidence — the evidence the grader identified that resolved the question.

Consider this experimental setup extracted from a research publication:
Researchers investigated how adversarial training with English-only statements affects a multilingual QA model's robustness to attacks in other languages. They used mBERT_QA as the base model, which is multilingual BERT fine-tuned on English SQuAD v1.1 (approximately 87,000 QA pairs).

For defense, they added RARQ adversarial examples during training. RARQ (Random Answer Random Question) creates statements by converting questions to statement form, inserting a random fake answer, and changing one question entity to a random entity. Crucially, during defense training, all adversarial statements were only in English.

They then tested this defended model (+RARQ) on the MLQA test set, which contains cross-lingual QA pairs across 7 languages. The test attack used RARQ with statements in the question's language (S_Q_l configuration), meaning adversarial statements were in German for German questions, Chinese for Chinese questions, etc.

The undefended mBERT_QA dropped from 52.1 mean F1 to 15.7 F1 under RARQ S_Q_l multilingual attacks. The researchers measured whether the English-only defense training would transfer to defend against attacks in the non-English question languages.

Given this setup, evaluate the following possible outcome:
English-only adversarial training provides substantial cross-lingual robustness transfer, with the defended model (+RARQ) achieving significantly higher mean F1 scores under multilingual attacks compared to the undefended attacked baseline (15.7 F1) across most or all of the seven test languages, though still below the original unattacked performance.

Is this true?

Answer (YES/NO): YES